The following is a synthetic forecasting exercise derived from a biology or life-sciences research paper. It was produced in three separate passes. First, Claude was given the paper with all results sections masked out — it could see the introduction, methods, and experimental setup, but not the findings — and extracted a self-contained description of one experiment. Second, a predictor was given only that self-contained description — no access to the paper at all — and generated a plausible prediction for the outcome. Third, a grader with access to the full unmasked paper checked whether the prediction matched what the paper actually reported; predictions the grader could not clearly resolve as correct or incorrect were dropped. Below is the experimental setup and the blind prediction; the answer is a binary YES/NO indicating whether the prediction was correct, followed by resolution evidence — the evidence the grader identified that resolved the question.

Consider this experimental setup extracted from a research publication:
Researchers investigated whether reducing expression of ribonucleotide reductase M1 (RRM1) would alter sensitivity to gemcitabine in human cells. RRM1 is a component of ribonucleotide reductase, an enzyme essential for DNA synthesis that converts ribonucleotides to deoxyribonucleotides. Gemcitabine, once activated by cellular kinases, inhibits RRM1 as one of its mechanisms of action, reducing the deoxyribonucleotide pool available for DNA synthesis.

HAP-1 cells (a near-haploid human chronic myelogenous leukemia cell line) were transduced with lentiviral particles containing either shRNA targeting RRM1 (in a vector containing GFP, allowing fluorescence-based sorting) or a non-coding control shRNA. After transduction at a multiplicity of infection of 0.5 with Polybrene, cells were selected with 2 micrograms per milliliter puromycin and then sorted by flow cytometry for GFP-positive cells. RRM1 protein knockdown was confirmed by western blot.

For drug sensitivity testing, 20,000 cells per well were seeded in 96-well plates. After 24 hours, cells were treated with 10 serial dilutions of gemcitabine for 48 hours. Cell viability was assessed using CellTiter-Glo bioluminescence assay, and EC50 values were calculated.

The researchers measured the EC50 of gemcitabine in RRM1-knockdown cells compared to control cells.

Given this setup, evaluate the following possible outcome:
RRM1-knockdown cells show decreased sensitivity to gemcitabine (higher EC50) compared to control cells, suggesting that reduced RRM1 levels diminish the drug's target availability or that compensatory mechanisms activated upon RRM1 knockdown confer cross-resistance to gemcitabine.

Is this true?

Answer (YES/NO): NO